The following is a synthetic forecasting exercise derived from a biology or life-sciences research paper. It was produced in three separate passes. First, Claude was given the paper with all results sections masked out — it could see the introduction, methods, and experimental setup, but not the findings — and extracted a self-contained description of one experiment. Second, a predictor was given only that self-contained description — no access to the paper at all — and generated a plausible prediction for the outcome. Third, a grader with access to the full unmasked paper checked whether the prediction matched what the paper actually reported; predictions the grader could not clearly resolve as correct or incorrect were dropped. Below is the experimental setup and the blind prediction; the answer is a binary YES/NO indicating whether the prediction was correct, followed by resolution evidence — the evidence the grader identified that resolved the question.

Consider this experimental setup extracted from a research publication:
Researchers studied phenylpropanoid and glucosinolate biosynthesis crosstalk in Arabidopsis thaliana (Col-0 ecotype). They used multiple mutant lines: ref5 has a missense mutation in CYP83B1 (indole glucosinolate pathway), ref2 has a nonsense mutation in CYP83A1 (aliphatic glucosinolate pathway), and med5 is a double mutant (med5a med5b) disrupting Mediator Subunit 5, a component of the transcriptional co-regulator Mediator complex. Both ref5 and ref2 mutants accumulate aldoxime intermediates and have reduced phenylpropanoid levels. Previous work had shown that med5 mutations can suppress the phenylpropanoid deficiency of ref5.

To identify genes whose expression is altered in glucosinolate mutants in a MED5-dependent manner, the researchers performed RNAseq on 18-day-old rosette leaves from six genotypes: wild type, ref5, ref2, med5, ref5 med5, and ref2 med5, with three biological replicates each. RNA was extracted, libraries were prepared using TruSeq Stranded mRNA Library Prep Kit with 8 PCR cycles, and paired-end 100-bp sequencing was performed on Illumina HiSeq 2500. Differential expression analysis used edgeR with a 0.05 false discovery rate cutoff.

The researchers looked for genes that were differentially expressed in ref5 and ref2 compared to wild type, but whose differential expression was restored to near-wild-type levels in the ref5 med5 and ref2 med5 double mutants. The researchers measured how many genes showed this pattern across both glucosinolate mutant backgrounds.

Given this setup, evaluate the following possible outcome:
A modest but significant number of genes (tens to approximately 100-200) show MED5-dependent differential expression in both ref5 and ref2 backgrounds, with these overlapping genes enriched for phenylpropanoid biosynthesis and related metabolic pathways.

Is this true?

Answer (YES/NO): NO